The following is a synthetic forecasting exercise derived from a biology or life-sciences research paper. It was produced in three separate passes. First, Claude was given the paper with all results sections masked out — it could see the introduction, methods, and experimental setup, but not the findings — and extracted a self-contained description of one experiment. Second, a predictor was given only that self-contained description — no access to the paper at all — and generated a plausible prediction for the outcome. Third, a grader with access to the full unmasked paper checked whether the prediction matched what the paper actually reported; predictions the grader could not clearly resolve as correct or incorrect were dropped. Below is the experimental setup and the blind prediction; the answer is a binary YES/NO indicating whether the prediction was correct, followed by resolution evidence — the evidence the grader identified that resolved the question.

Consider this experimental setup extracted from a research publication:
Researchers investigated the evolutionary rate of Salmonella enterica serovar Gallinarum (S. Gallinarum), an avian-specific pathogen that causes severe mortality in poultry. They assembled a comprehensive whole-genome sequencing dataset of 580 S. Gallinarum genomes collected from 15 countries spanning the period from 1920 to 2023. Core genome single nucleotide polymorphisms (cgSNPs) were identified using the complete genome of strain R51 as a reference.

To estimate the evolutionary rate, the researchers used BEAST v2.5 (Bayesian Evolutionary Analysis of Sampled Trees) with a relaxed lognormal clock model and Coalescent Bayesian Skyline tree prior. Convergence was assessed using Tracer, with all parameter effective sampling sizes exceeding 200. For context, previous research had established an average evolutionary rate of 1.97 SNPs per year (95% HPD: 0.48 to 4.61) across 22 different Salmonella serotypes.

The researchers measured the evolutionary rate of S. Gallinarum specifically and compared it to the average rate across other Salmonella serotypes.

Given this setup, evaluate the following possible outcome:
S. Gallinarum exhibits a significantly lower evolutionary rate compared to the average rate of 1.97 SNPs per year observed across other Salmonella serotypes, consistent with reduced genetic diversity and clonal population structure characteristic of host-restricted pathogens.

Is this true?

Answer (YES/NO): YES